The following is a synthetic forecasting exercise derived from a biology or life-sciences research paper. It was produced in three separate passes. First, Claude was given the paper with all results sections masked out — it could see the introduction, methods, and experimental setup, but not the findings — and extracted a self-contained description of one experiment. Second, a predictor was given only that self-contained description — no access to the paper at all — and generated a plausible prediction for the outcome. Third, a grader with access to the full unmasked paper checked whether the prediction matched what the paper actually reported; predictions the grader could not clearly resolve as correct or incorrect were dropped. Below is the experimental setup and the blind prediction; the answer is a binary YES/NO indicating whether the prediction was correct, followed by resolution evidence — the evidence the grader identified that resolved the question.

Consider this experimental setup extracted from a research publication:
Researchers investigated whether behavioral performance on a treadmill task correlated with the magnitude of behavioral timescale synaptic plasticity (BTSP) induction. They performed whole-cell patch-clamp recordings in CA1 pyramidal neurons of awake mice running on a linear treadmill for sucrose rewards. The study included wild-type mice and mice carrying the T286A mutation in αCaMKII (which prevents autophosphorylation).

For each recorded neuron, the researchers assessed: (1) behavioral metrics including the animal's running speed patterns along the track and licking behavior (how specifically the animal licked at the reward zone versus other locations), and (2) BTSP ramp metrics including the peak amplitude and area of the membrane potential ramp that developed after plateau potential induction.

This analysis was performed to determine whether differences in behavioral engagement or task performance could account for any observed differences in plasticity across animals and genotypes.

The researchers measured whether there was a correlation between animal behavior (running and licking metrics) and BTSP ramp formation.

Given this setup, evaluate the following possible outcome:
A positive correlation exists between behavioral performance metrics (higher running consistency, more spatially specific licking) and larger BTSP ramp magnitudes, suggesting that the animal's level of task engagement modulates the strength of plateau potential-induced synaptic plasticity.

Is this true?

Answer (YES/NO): NO